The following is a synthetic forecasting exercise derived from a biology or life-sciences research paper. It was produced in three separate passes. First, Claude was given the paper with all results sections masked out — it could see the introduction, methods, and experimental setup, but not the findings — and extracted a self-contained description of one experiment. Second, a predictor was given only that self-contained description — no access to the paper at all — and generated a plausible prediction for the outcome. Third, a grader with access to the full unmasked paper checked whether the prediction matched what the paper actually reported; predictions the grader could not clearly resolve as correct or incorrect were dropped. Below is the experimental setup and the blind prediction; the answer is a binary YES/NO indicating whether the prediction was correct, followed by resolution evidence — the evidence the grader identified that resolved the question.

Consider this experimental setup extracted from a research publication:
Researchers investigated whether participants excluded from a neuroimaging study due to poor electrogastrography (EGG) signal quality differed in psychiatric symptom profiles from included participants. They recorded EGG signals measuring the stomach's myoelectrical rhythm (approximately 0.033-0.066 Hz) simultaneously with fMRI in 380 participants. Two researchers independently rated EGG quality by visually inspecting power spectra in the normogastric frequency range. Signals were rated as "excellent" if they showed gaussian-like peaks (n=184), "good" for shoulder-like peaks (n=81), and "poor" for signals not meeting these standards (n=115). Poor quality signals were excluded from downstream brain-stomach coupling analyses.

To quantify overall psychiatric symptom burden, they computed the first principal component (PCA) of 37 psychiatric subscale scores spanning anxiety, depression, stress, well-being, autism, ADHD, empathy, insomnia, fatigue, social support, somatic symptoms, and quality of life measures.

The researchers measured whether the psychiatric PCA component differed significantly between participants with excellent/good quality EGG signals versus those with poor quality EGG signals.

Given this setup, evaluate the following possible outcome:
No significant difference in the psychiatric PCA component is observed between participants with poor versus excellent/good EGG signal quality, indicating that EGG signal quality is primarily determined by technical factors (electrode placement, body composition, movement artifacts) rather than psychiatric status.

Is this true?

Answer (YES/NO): YES